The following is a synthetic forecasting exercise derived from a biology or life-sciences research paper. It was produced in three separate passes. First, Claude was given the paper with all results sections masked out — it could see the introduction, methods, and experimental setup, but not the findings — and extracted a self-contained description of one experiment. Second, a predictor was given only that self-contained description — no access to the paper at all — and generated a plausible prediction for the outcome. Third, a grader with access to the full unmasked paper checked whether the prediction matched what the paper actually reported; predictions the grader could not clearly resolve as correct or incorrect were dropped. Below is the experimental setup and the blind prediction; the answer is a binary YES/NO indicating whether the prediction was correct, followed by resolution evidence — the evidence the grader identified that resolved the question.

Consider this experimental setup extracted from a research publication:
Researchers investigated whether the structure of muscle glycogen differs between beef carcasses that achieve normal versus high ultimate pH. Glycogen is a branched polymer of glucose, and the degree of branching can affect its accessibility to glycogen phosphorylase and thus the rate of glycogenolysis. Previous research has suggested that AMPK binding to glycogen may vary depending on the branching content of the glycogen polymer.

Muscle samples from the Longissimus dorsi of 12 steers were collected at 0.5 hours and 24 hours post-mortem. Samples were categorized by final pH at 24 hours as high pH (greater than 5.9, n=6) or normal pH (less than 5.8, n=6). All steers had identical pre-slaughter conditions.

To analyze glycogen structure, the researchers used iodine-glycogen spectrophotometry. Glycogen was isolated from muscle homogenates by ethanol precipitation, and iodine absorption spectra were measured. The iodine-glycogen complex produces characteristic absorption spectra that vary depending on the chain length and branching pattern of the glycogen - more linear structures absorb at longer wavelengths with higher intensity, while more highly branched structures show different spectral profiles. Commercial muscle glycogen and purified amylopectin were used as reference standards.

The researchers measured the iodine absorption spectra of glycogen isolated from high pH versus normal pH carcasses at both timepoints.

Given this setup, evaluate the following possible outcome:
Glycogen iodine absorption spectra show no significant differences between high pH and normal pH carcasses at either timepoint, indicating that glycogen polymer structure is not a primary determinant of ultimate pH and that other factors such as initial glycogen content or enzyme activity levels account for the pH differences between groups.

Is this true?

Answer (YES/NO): YES